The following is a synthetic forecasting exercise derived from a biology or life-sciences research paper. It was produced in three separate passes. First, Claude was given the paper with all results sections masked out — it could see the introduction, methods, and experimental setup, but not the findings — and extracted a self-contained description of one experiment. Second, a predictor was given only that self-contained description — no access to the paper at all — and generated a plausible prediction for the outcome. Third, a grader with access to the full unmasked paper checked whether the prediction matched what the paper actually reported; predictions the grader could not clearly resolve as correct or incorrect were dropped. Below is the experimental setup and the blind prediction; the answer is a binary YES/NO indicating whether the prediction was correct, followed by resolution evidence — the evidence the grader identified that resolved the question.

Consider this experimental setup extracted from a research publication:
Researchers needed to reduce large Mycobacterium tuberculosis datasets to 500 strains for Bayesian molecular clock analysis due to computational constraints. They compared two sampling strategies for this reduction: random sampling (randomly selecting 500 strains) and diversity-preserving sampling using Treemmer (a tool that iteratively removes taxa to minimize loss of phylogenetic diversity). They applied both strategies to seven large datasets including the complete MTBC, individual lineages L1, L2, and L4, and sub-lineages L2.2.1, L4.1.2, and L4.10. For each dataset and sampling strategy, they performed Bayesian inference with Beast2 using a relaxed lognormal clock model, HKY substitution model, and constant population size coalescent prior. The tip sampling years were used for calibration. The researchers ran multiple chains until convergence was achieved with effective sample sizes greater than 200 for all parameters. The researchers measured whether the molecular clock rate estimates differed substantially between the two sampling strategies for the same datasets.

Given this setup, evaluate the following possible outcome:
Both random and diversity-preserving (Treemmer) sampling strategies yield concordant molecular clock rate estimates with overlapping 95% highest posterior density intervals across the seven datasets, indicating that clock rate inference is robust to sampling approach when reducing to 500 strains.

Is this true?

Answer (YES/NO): NO